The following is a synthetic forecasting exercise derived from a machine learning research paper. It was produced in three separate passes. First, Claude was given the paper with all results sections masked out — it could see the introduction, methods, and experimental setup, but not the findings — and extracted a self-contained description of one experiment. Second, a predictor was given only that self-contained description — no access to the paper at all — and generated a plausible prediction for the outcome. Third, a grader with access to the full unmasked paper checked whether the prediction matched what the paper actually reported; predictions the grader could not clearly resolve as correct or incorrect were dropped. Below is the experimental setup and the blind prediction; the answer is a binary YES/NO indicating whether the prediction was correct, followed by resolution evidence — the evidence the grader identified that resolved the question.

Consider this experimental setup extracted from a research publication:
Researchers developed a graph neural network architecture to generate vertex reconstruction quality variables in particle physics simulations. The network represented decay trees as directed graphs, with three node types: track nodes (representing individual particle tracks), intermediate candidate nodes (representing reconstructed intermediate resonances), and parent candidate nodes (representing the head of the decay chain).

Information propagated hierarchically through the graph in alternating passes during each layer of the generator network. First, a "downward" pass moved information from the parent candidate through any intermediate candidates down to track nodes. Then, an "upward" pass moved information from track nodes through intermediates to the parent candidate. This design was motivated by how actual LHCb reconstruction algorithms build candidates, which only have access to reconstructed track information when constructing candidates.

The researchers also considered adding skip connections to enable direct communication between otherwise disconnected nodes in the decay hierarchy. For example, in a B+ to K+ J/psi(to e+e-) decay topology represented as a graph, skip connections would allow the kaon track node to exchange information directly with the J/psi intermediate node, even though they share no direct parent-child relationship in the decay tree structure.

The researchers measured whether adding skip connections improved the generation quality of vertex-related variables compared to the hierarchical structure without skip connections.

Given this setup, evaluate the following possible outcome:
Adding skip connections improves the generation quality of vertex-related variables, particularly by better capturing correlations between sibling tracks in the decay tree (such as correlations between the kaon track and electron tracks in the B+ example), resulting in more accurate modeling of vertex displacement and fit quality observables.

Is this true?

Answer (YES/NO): NO